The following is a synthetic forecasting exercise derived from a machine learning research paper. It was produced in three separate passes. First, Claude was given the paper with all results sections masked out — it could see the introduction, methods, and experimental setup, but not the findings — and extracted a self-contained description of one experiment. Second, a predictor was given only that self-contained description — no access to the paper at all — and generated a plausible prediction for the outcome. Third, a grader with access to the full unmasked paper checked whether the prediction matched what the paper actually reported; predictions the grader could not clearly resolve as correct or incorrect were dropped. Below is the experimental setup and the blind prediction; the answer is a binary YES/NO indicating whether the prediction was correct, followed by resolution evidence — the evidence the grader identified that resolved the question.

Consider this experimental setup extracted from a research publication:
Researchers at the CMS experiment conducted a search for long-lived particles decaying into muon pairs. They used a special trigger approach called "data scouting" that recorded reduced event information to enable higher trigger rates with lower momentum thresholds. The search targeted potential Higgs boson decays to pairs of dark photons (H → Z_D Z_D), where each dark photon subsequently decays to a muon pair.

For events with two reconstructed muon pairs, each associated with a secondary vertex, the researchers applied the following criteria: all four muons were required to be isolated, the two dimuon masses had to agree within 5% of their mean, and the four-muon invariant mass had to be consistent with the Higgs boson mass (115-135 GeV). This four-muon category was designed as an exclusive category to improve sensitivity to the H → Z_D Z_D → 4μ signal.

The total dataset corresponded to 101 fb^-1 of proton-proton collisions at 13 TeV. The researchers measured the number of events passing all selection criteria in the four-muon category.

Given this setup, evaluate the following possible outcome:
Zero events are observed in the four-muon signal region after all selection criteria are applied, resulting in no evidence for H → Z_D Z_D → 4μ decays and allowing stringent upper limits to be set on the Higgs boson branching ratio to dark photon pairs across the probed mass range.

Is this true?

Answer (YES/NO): YES